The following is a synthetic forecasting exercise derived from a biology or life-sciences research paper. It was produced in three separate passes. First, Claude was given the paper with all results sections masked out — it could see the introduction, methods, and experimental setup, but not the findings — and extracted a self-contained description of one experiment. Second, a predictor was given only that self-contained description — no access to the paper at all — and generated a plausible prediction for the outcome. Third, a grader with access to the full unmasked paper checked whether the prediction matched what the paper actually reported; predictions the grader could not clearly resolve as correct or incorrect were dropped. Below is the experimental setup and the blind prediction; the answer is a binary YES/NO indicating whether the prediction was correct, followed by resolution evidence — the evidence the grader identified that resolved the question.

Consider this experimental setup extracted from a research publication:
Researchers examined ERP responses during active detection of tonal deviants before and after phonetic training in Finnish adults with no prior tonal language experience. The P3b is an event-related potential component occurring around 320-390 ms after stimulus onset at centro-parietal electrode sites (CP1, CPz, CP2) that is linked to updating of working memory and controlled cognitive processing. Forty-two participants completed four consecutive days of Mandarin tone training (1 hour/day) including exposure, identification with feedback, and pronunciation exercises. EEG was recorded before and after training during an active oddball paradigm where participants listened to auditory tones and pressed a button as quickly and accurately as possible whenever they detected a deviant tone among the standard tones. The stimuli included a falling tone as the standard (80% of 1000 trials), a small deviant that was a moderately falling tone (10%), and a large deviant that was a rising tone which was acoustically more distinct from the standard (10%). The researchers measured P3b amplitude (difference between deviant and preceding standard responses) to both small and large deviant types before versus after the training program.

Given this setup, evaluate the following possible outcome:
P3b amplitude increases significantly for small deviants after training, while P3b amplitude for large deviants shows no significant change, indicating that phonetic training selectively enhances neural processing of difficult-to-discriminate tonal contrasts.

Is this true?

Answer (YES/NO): NO